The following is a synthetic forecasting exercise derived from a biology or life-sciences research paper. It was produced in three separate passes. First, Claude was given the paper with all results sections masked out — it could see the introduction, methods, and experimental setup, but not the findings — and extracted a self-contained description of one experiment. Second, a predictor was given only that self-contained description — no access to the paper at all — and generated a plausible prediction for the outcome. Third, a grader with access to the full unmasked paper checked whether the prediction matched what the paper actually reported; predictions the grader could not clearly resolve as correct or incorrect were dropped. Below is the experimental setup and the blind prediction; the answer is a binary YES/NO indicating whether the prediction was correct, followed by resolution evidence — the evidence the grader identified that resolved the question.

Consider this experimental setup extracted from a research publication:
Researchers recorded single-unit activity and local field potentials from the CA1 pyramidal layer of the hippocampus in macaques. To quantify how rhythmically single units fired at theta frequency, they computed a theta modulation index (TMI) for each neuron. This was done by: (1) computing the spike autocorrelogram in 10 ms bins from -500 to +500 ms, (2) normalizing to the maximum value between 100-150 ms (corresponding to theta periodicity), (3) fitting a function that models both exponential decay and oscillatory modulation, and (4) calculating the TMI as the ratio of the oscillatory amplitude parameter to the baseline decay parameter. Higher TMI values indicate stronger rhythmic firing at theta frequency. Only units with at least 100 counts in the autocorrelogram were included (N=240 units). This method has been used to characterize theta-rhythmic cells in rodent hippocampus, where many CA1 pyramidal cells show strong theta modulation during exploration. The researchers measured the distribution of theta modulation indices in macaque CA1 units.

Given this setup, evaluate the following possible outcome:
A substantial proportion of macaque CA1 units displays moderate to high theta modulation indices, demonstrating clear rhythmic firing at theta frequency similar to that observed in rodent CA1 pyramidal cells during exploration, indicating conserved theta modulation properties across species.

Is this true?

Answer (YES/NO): NO